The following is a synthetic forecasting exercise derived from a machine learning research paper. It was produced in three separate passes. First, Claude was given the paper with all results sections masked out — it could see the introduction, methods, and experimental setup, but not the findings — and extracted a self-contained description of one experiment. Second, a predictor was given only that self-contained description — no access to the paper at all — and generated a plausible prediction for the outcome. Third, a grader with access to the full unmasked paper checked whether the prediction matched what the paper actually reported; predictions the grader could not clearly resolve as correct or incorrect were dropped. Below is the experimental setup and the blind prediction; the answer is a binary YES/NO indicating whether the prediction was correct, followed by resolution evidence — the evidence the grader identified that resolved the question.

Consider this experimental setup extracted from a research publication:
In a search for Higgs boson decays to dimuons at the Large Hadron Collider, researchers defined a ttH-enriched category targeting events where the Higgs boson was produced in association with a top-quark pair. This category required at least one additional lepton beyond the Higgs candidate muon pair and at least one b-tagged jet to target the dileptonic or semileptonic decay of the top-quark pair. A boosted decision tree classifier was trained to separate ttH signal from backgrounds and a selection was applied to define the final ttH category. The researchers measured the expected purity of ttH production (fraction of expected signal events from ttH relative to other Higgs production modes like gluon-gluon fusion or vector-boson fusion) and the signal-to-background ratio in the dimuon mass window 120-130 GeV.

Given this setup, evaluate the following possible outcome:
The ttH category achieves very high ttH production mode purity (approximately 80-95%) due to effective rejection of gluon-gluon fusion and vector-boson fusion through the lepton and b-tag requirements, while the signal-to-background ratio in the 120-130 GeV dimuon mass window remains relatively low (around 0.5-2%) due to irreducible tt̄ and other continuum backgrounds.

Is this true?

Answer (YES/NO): NO